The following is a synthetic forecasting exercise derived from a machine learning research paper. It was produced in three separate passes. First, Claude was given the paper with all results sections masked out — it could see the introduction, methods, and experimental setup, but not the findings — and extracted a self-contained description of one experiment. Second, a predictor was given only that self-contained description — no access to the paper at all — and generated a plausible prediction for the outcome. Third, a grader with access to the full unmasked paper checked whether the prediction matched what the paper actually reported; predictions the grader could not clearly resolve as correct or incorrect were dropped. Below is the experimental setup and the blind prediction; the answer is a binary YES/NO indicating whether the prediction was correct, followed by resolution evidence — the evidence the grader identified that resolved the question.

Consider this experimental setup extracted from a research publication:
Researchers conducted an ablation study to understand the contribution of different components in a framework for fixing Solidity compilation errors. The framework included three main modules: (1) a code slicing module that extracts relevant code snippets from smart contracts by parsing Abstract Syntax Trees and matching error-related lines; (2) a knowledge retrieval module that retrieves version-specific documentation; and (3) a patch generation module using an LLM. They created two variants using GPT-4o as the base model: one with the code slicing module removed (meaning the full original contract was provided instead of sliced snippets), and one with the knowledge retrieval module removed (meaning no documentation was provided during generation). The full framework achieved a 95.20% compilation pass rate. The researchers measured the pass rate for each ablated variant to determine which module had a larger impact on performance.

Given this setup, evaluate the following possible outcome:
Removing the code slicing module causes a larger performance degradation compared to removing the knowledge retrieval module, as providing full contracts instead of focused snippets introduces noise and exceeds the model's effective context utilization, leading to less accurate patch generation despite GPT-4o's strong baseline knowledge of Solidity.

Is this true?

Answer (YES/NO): NO